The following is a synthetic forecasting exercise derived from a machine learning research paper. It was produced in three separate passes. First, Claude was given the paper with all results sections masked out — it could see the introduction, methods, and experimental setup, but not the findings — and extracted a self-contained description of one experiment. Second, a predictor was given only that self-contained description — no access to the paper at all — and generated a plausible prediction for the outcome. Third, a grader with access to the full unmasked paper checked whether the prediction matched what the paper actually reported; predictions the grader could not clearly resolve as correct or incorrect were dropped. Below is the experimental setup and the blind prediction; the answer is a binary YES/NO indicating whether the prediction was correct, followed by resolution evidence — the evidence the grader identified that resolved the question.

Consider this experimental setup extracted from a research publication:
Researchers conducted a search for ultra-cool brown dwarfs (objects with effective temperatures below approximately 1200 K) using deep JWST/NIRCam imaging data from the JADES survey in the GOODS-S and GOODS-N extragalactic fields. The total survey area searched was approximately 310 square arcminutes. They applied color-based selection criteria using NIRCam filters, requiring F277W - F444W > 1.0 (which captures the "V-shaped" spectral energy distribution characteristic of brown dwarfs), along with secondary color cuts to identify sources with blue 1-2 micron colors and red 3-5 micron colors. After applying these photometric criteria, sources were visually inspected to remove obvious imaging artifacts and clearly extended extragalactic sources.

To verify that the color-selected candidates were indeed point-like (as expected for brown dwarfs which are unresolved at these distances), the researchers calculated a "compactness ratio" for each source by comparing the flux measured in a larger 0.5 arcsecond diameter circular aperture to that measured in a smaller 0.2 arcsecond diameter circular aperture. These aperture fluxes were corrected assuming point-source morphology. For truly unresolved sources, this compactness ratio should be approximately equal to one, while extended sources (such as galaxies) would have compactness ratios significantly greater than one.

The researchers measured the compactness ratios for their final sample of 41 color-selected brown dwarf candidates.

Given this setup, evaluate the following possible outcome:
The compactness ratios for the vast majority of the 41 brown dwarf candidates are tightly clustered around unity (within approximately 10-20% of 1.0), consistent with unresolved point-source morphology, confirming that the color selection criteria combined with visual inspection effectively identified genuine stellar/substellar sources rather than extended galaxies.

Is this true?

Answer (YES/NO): YES